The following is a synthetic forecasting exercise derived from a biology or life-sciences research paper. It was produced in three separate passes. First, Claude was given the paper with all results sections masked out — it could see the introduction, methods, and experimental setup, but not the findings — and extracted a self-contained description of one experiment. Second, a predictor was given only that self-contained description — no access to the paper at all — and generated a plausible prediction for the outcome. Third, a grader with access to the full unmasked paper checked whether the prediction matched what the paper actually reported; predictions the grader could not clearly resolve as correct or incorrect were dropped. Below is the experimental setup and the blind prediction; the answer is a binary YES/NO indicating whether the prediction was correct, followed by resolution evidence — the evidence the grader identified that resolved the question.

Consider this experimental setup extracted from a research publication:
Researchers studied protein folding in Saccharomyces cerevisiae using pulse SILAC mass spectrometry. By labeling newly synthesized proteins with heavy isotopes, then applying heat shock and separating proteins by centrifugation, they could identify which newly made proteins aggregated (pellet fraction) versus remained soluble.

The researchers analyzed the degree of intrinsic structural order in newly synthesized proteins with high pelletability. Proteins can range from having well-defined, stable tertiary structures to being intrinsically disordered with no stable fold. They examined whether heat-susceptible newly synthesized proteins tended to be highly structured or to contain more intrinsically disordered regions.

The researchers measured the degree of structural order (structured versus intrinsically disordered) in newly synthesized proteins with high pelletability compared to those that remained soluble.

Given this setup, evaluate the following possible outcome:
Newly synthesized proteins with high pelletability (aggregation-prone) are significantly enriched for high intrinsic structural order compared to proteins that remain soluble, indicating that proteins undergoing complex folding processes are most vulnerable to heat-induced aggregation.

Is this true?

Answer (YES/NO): YES